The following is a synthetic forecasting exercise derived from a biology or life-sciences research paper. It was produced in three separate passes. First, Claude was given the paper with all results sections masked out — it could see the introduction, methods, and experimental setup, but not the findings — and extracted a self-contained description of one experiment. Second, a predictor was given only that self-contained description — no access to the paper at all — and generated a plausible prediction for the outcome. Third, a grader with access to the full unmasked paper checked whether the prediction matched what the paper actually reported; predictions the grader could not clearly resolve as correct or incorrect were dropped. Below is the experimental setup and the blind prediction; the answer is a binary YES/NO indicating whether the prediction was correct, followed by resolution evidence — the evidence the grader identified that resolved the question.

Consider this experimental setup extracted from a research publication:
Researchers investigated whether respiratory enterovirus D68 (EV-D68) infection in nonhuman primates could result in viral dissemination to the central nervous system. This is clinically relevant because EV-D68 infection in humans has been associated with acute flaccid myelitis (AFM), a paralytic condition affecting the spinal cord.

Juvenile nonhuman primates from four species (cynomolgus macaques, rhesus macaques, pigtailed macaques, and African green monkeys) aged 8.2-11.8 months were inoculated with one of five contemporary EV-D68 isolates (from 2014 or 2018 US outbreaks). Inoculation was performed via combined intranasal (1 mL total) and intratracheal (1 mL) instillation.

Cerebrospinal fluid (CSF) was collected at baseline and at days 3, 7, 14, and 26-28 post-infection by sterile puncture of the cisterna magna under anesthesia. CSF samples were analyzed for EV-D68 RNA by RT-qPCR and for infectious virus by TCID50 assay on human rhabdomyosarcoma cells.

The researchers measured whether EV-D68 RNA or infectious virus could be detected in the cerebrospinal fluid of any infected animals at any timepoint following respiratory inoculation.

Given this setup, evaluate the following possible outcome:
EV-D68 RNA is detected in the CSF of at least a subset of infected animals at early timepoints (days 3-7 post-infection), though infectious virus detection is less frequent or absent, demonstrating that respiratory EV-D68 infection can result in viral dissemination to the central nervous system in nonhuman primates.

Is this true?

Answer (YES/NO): NO